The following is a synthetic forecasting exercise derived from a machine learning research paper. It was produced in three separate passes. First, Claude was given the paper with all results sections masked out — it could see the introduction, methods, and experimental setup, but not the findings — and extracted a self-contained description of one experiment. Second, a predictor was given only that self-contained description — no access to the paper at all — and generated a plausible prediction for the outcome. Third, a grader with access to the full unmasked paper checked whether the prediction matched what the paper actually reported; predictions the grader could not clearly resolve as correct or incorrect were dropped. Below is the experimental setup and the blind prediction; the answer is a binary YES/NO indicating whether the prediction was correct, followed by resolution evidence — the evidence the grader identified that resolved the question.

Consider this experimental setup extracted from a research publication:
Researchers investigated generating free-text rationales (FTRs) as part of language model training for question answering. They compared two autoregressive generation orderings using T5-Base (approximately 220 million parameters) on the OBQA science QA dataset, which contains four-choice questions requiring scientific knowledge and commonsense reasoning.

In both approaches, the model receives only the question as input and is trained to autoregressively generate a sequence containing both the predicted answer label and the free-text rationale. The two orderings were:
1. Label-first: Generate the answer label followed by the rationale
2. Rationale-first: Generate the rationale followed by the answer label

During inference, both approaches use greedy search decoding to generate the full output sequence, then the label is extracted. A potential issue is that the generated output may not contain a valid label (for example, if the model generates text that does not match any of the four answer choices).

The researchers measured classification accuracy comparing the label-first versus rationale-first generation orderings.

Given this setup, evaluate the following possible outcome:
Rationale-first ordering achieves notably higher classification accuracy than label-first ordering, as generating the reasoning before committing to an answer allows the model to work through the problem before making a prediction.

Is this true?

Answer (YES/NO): NO